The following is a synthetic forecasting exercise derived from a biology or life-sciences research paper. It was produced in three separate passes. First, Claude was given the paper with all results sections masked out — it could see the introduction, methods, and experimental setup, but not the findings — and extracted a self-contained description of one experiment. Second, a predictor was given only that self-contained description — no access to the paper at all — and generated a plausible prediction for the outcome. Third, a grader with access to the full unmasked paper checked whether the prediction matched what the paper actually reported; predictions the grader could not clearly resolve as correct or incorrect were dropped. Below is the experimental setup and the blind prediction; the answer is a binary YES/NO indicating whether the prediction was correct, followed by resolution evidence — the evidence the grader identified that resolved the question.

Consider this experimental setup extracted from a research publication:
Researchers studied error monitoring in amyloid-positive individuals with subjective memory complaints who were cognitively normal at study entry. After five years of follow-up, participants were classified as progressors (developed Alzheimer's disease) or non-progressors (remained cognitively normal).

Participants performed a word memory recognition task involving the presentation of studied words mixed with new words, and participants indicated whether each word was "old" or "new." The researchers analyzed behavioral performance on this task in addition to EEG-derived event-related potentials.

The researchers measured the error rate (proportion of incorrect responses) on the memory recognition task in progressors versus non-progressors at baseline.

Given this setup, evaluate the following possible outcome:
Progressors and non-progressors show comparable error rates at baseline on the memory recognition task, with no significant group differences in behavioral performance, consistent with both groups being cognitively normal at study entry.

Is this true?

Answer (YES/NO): YES